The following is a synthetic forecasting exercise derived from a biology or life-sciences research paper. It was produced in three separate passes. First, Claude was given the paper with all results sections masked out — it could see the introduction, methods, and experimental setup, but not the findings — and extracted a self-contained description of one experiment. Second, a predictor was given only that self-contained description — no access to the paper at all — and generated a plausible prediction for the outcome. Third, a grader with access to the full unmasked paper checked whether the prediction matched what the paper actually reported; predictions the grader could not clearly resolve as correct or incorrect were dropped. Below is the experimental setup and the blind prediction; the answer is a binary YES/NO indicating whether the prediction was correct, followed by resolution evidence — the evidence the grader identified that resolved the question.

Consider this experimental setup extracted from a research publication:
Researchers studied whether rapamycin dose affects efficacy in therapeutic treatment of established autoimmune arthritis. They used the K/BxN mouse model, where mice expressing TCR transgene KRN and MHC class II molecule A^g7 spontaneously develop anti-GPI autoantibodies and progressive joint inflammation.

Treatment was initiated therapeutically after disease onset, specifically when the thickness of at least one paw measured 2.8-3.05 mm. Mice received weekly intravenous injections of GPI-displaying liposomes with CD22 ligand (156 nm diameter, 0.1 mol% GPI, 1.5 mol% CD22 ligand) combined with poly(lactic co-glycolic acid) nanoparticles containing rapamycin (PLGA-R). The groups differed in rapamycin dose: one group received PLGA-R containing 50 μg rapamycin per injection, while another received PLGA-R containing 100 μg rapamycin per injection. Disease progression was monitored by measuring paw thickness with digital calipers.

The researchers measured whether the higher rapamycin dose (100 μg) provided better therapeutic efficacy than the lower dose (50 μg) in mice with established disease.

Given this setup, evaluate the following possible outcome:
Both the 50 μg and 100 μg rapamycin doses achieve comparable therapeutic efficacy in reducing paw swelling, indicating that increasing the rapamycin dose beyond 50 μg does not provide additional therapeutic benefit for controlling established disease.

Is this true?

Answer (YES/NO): NO